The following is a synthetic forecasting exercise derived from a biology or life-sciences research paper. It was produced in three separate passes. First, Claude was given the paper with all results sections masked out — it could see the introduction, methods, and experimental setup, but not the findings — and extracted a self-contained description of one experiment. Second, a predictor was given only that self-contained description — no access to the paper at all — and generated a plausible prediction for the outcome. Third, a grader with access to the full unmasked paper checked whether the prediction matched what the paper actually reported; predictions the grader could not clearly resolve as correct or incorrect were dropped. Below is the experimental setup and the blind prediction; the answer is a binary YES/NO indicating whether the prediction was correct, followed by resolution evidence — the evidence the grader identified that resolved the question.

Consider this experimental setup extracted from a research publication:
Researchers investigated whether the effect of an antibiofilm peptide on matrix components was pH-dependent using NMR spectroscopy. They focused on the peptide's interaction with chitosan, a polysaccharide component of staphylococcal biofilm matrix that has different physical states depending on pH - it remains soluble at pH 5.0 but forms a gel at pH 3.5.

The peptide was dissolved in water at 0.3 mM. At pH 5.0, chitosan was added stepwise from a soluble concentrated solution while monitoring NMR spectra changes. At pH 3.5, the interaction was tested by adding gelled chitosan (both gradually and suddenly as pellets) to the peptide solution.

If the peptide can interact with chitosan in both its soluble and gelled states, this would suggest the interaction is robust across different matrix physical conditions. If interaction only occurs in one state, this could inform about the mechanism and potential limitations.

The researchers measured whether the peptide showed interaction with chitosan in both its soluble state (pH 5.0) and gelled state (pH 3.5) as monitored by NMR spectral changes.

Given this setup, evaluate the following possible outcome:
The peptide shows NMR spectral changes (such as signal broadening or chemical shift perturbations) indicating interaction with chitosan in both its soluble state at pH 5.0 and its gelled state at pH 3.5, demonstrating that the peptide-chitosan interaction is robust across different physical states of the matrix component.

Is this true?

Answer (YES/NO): NO